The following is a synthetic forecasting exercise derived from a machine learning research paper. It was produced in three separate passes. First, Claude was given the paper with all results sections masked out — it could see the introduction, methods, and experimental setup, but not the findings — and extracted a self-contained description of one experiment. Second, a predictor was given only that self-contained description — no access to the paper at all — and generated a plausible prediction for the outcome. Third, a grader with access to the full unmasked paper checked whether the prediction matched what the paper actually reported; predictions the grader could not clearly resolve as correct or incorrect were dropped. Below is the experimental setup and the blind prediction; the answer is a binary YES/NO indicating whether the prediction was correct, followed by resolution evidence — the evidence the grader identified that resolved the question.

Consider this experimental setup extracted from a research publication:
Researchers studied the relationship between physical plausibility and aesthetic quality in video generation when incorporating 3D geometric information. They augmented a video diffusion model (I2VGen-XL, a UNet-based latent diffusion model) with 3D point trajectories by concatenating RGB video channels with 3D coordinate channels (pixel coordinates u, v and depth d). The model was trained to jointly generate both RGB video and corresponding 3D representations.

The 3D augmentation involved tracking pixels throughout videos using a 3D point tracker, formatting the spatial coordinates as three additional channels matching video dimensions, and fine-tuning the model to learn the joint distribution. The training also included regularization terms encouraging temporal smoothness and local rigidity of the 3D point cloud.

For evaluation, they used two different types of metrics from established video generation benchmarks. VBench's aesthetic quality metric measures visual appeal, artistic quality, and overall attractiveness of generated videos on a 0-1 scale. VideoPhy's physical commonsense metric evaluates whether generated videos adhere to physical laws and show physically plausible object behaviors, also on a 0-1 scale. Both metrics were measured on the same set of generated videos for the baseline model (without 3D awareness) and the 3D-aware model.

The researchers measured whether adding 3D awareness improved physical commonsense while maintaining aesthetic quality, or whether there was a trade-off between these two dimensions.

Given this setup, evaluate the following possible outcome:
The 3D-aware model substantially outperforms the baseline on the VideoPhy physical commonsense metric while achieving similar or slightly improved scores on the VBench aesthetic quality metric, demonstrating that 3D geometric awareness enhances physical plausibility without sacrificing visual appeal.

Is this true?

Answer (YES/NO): NO